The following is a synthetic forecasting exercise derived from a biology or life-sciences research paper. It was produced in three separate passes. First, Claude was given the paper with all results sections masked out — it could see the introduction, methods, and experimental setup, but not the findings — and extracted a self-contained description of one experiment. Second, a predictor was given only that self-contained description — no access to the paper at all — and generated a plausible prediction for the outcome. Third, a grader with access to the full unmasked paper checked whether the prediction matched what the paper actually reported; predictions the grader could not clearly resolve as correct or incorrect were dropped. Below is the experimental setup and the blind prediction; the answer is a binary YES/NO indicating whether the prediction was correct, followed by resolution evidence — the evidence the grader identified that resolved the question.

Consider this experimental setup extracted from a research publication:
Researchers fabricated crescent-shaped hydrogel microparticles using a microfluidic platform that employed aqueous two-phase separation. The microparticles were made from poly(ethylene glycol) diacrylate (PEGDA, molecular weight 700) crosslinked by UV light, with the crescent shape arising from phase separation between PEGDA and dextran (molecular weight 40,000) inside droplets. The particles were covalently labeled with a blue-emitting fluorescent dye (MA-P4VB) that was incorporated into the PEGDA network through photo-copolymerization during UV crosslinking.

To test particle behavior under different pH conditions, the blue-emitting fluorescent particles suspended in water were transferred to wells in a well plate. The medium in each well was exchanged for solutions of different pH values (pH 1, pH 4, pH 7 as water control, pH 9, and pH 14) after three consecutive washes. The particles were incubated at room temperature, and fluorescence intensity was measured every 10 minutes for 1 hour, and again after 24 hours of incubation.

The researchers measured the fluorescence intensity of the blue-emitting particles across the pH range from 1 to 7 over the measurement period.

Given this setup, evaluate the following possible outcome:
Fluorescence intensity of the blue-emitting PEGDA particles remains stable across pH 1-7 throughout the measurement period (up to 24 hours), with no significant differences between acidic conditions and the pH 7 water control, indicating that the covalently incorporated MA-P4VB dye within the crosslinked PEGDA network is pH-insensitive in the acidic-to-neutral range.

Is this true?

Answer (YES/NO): NO